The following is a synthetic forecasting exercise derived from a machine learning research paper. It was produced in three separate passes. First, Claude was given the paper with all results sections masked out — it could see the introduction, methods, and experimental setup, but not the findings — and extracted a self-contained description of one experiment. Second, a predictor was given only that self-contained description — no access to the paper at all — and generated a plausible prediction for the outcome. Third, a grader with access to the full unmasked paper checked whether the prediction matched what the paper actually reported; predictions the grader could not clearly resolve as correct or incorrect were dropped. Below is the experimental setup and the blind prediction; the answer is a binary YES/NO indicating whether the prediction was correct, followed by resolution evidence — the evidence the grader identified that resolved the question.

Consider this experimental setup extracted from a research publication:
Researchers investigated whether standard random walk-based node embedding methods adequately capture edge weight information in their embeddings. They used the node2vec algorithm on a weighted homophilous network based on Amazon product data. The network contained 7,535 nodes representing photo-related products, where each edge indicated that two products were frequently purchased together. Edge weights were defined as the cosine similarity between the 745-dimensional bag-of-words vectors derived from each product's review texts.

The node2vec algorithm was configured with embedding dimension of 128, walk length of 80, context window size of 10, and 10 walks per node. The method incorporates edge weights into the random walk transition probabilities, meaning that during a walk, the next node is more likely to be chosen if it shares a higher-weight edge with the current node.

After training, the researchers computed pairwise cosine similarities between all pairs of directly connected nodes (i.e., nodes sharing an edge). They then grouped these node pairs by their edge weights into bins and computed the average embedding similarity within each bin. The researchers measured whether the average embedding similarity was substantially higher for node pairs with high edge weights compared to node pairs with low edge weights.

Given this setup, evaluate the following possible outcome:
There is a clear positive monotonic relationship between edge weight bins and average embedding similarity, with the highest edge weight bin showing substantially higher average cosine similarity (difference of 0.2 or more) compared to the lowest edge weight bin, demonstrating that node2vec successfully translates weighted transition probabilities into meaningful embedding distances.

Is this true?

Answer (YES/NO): NO